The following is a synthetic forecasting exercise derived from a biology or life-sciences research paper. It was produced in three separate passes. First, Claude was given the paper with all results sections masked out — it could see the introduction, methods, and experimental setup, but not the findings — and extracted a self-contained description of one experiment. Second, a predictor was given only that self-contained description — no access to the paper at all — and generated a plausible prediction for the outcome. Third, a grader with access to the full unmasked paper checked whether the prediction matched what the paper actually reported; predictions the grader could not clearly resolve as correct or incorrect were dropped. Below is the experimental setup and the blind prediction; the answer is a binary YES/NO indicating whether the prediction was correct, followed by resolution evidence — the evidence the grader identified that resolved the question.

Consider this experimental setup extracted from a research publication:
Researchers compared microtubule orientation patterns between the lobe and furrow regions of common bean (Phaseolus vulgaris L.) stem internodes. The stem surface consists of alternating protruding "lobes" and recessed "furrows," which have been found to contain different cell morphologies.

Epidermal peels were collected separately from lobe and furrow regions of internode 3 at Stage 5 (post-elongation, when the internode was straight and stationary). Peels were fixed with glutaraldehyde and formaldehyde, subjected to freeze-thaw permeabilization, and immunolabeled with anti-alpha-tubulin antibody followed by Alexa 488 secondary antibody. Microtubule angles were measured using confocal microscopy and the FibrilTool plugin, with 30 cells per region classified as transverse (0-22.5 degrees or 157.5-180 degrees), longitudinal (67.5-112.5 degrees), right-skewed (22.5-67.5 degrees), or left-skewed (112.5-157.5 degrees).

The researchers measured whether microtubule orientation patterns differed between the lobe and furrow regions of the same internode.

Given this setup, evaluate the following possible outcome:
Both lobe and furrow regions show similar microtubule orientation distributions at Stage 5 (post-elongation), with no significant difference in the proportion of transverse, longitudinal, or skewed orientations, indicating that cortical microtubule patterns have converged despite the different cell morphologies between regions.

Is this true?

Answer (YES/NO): NO